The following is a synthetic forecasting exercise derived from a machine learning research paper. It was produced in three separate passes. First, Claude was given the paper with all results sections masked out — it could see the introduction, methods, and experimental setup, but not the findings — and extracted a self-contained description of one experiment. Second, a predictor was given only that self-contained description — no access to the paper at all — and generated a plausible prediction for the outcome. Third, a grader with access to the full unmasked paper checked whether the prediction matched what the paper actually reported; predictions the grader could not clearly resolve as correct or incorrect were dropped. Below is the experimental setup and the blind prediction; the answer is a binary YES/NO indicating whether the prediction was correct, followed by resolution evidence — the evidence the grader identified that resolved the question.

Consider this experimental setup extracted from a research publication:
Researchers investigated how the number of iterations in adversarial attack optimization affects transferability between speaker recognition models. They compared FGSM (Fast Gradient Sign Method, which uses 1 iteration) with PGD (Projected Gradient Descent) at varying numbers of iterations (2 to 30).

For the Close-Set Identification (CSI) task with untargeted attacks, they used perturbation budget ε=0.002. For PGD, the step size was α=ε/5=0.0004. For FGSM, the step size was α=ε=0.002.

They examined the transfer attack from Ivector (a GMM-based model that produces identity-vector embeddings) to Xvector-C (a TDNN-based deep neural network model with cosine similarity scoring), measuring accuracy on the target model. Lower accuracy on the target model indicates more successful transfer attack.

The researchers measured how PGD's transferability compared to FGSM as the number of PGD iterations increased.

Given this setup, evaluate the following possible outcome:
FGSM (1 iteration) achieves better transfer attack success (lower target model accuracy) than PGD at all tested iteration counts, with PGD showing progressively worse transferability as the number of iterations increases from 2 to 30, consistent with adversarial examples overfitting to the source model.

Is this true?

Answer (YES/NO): NO